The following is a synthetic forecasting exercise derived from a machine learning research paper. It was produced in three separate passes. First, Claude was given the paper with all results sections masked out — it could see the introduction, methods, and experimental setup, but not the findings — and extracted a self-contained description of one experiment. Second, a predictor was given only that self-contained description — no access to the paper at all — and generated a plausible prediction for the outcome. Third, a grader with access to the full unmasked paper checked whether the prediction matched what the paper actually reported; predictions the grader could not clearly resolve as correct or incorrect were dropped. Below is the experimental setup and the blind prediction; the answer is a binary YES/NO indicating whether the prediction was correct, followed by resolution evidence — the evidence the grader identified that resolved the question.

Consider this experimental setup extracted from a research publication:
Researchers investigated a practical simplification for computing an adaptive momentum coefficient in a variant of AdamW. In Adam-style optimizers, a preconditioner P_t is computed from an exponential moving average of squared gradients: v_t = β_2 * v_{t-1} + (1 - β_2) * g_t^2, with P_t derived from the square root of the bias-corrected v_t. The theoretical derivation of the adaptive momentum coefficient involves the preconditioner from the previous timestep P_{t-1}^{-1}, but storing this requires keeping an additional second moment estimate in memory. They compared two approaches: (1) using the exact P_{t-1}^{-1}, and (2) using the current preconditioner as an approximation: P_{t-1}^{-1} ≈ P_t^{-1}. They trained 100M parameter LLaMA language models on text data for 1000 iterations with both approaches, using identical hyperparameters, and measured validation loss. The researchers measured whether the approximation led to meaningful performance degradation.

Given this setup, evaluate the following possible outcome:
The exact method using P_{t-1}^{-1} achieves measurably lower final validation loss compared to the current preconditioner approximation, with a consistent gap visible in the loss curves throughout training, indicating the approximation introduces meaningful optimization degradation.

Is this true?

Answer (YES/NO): NO